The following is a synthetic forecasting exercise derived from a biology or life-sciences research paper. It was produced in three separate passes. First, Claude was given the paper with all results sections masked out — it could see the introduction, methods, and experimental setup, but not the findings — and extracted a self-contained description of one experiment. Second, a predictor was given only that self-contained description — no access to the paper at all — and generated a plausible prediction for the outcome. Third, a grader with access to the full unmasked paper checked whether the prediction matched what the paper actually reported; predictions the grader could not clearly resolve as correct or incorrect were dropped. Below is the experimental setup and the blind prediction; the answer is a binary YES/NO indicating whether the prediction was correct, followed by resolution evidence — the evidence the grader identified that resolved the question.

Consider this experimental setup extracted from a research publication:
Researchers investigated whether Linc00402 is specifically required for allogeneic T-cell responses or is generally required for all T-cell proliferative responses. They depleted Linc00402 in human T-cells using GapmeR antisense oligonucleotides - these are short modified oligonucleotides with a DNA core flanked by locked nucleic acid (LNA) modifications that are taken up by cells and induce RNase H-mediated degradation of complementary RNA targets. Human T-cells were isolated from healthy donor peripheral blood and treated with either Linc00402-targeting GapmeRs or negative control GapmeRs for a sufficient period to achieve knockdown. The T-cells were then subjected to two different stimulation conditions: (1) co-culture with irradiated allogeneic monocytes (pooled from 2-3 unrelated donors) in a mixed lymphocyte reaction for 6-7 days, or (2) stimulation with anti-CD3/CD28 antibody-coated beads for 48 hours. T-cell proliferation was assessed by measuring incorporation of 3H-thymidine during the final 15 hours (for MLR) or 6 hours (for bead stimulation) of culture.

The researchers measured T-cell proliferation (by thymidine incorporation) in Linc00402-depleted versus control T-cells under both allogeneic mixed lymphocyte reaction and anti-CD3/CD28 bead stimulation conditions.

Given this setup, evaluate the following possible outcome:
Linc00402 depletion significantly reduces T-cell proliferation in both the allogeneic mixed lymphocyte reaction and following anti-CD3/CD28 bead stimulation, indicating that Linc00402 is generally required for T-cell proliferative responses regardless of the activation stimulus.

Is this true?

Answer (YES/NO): NO